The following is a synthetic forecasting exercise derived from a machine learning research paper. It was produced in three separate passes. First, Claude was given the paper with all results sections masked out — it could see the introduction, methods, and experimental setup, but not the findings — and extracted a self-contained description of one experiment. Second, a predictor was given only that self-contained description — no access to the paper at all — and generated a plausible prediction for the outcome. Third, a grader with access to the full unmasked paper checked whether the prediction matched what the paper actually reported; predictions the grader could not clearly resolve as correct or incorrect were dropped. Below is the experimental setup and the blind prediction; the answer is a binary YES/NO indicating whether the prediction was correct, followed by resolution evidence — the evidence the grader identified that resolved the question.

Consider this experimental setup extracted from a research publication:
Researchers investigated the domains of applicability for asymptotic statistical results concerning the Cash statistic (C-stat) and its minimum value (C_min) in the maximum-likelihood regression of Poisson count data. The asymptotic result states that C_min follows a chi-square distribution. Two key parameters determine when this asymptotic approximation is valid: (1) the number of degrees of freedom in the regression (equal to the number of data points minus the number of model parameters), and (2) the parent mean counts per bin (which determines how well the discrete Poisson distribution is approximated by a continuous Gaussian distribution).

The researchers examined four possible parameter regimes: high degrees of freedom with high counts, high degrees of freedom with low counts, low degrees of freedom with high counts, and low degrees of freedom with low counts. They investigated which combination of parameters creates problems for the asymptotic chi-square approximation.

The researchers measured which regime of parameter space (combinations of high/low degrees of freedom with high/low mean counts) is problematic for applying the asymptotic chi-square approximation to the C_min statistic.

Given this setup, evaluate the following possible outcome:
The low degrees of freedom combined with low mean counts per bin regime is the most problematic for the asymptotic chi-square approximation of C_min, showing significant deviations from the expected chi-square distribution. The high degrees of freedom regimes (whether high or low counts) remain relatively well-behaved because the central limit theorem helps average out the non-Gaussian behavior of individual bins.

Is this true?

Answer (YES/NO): YES